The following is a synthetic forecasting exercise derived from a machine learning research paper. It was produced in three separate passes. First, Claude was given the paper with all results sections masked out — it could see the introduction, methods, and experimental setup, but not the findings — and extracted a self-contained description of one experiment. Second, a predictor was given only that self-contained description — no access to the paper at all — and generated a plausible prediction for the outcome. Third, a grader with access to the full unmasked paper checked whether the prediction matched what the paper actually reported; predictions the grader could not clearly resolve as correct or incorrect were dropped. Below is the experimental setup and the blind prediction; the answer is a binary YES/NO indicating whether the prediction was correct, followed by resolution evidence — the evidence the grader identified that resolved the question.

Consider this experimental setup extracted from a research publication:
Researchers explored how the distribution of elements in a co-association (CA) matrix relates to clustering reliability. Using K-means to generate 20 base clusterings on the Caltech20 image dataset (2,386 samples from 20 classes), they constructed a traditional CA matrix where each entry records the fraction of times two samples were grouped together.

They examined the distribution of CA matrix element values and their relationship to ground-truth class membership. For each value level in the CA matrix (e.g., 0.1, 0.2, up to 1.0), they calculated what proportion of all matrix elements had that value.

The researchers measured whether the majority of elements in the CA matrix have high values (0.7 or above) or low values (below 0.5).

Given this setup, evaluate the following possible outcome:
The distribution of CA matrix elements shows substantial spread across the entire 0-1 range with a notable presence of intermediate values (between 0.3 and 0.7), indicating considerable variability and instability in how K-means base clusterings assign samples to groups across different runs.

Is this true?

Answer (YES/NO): NO